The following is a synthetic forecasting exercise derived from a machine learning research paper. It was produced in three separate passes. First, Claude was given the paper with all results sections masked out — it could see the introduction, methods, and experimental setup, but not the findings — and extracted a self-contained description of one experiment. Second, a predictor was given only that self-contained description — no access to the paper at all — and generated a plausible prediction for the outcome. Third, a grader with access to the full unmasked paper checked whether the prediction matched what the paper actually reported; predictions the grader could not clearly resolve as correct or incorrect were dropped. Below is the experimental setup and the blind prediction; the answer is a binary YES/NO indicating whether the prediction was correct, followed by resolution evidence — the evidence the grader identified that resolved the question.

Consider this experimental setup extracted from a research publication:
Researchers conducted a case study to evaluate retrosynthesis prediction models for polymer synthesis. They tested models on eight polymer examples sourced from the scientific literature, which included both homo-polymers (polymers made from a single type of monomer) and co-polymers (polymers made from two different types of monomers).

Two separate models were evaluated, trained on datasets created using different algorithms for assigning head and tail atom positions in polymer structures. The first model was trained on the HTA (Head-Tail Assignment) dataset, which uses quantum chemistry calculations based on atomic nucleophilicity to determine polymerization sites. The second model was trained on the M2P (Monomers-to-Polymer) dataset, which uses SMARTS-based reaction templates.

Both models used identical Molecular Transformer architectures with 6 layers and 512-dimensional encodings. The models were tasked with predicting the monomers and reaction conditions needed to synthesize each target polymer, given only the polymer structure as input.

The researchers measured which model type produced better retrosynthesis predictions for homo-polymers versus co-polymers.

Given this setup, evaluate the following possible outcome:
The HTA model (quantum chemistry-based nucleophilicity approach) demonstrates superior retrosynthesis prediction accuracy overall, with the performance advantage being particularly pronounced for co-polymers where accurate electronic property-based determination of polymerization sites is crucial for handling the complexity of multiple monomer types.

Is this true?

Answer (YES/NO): NO